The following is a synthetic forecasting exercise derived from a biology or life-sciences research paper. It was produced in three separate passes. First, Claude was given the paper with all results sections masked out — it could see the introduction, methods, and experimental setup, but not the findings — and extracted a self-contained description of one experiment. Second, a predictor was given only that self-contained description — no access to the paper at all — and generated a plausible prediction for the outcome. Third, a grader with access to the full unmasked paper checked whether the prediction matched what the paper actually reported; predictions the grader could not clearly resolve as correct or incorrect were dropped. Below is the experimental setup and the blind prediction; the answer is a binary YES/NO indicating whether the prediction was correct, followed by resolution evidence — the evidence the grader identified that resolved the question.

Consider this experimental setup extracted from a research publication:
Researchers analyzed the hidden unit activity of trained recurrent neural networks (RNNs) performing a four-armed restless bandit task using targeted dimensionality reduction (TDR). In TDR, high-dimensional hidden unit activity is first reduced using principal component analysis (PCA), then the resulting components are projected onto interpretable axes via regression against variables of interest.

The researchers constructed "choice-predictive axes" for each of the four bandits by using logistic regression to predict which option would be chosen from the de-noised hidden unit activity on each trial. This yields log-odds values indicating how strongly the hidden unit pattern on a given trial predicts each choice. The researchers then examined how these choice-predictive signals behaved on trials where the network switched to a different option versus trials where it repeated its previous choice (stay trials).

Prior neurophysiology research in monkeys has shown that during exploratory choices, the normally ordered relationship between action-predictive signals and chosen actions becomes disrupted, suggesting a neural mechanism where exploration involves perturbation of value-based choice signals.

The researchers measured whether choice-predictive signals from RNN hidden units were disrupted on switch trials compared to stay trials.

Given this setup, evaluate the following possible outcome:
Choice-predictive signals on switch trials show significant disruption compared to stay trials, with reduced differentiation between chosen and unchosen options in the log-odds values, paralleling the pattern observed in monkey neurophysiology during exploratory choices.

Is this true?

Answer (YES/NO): YES